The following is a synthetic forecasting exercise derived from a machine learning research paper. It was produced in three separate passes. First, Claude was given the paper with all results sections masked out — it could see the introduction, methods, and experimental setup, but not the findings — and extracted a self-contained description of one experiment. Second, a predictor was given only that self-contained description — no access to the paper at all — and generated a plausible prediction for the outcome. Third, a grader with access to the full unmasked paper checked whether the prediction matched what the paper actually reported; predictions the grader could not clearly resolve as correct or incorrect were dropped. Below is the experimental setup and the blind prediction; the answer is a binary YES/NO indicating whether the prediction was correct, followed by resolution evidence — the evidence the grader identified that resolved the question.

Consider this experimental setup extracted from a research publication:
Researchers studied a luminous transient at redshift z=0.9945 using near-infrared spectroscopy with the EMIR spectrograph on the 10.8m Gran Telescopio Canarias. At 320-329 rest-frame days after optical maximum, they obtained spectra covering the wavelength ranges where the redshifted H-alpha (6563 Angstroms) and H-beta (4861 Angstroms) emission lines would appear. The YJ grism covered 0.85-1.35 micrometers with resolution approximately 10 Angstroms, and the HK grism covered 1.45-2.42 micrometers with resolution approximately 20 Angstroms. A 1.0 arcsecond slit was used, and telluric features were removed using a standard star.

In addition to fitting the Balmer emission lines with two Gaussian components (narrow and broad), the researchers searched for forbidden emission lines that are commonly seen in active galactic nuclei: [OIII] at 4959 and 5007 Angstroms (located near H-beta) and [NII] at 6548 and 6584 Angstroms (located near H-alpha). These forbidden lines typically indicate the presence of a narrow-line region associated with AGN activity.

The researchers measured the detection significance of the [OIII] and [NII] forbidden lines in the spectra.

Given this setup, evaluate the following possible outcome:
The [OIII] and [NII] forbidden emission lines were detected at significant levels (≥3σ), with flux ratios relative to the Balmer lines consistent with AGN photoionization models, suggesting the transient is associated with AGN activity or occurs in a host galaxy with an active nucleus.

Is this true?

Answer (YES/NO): NO